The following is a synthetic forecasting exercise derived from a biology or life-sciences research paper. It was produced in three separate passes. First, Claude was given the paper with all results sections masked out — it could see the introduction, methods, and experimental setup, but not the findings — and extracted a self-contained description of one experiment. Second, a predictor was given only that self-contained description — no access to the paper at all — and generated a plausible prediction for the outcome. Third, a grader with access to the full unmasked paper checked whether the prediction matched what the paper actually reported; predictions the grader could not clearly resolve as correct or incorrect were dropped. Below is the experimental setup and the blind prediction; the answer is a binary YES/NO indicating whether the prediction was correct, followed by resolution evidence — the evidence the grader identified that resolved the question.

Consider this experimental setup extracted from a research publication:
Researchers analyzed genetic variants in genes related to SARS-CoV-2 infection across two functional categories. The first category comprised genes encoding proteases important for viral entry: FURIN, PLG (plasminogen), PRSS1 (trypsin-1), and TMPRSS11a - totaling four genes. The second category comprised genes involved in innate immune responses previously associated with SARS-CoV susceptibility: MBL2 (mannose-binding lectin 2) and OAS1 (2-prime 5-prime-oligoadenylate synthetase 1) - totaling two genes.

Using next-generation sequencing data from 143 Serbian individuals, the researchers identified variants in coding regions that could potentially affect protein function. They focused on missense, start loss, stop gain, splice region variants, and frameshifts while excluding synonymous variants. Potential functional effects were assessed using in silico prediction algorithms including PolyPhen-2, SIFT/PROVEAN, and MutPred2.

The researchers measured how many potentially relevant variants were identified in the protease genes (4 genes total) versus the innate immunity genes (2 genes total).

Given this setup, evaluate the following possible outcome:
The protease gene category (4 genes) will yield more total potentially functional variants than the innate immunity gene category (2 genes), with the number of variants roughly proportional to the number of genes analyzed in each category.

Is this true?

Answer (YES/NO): NO